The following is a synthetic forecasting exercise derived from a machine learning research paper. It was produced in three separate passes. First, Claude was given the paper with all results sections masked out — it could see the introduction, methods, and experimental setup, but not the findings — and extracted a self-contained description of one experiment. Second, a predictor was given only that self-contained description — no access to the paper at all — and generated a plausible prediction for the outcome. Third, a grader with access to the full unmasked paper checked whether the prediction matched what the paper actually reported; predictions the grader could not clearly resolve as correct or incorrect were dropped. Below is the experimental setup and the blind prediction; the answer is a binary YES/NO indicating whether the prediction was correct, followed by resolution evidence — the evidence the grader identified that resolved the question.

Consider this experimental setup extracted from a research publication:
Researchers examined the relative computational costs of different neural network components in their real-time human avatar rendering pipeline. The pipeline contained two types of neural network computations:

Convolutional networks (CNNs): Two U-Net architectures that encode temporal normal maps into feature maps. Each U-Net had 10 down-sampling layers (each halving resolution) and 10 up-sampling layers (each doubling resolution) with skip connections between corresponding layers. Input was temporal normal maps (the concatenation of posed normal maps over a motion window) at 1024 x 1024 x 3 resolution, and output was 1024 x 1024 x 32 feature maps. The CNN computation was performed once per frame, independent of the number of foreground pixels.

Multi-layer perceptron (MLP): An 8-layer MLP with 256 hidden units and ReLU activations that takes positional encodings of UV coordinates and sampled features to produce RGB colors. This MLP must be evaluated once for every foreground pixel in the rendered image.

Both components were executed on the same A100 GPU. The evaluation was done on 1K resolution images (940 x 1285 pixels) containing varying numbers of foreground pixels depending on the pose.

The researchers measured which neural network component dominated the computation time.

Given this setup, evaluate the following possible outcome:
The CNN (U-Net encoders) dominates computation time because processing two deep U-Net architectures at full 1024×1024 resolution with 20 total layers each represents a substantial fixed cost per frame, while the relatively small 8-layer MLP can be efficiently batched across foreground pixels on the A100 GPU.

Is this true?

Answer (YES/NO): YES